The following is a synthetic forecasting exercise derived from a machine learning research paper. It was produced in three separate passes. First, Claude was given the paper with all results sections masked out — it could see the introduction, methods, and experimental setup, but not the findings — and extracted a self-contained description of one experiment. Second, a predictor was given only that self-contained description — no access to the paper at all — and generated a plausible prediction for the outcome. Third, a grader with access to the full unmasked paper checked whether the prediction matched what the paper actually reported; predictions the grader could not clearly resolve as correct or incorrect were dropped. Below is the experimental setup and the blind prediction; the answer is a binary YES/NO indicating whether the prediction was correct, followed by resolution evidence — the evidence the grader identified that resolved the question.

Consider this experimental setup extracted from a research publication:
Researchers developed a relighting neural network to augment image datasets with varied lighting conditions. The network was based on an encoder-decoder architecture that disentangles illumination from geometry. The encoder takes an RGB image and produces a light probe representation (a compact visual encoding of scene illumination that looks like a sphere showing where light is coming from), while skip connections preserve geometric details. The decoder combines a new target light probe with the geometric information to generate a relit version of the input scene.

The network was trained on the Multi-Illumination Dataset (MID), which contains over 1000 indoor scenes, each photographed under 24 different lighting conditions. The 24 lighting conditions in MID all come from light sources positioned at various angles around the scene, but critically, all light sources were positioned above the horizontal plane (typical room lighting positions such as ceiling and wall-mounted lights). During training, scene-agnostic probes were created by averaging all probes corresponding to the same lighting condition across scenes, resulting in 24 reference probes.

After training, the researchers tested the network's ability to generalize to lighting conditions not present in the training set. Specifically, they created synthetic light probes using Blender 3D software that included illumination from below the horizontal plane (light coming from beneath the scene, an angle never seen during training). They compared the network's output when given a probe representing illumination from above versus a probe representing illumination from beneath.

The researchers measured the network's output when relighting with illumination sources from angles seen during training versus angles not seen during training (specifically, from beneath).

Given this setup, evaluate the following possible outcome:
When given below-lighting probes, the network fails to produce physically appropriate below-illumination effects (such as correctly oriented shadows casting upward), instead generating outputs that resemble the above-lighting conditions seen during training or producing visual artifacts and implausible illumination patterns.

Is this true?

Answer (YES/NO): YES